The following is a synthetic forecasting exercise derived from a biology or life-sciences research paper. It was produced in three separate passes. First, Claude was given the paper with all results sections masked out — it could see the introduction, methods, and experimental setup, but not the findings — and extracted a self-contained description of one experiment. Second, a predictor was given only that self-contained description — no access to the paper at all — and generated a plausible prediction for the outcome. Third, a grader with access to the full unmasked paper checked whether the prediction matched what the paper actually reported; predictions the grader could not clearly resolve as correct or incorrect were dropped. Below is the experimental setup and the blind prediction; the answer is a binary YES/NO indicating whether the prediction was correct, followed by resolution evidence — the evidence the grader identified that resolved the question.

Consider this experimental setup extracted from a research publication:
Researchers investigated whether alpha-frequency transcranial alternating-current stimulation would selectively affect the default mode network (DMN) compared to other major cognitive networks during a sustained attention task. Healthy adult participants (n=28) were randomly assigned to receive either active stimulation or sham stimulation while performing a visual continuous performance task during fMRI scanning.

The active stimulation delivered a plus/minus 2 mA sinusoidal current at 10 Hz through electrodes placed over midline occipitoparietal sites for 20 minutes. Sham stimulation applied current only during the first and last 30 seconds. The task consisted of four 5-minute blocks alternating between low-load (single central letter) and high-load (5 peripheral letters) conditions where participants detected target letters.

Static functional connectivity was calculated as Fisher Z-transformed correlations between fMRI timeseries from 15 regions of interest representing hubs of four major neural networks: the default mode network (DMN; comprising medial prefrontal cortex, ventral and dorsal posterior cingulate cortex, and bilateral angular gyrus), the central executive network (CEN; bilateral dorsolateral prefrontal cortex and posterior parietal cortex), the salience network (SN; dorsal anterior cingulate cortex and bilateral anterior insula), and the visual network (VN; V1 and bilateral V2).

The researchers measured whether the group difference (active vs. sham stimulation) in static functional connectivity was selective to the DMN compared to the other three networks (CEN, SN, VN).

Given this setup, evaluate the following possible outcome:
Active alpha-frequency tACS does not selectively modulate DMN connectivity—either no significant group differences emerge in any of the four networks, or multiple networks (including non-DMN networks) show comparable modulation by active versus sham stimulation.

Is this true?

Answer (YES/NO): NO